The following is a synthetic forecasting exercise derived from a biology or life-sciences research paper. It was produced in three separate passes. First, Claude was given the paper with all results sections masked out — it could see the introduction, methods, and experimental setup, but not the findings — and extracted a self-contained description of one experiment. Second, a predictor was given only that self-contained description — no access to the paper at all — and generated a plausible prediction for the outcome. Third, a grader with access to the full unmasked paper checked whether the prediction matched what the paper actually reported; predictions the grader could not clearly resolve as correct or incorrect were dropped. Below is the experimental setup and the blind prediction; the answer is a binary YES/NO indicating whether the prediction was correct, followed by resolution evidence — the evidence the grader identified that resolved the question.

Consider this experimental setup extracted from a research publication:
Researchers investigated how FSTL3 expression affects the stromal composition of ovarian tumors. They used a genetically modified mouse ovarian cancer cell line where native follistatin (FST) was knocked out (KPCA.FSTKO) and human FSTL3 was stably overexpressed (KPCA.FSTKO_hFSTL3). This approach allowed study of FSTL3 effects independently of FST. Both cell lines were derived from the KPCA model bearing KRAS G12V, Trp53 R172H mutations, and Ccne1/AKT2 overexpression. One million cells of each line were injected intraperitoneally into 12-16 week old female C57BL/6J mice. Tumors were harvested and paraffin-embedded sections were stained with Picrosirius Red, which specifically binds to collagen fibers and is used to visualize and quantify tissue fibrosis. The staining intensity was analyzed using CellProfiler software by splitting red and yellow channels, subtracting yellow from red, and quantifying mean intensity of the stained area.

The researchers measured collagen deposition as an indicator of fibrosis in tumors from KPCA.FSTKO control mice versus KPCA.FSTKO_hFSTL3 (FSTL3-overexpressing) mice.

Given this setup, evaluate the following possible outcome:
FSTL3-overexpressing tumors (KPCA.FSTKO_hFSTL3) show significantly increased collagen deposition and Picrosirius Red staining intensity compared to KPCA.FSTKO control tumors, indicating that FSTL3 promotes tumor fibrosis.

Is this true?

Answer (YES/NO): YES